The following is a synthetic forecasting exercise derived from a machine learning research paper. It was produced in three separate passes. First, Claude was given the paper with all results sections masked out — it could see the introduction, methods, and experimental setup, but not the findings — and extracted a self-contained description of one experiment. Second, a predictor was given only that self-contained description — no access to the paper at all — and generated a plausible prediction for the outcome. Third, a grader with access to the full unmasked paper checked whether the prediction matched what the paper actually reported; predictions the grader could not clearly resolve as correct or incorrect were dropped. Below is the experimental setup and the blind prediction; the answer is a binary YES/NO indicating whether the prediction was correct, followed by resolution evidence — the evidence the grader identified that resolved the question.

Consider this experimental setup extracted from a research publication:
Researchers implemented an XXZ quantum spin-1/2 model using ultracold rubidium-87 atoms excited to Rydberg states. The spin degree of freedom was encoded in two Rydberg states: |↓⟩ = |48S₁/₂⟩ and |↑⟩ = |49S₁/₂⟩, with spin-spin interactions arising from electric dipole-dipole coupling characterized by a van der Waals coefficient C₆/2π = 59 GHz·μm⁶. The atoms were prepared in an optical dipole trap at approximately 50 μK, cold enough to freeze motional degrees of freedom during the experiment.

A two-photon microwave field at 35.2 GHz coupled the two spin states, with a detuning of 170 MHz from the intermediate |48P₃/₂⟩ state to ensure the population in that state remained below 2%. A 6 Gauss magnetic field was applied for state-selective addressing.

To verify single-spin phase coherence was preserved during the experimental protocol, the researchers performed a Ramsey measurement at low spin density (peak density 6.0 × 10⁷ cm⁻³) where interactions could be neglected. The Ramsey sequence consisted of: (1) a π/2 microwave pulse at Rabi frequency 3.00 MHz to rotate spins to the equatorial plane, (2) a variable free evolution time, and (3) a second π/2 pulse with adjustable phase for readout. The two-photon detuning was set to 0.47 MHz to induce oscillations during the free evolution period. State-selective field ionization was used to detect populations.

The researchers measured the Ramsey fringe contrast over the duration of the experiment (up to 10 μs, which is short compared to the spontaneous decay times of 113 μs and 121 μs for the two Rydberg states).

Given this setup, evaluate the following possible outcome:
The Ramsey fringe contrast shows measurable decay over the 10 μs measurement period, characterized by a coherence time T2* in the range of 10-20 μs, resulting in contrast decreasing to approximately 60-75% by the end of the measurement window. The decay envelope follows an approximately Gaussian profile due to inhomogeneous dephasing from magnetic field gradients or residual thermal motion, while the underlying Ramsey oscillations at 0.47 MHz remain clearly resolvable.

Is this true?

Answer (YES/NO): NO